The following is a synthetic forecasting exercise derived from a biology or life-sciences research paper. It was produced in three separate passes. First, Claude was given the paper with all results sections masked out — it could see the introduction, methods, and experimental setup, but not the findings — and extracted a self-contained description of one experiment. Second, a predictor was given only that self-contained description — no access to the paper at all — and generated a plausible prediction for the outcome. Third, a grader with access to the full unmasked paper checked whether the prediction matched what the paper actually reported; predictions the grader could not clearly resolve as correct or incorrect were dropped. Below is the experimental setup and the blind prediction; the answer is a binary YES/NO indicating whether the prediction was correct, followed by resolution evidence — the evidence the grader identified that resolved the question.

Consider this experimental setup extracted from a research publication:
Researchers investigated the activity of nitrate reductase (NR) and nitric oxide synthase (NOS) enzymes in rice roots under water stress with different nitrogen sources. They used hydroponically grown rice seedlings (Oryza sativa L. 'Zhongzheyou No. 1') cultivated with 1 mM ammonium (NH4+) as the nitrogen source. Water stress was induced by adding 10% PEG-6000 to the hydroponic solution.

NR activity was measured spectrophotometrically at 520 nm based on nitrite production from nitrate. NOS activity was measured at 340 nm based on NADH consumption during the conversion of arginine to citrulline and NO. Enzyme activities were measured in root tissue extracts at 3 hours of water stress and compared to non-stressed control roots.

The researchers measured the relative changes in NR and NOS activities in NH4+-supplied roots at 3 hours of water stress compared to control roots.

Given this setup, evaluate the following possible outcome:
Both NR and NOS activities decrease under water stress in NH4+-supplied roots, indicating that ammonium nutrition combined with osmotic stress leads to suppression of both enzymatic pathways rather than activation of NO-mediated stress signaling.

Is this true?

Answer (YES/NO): NO